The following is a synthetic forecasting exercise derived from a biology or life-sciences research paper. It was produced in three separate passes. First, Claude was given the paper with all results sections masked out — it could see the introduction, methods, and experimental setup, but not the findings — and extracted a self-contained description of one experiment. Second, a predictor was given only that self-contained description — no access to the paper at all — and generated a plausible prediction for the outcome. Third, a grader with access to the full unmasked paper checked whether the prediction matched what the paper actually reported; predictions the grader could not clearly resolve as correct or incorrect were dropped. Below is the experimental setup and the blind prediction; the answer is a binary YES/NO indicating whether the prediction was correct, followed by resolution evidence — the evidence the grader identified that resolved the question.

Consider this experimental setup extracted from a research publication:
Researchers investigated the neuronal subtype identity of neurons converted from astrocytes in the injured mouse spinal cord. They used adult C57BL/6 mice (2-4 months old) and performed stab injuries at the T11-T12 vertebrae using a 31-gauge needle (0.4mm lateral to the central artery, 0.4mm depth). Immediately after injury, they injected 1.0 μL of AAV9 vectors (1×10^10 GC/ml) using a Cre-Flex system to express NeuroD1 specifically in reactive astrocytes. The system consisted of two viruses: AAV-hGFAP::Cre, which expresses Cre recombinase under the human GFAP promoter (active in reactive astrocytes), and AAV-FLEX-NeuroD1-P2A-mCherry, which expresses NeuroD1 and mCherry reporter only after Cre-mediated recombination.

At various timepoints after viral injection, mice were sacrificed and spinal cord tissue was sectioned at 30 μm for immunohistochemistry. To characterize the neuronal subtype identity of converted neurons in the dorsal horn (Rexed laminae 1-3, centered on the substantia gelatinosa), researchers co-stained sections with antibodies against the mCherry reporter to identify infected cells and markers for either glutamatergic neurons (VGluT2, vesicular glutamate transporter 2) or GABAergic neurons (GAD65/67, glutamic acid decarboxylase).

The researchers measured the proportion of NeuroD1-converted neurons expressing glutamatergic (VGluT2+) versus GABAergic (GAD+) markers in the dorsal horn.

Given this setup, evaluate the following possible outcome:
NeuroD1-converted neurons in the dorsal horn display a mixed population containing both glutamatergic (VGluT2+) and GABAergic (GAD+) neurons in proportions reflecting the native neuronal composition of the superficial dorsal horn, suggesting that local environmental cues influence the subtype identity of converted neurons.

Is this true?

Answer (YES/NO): NO